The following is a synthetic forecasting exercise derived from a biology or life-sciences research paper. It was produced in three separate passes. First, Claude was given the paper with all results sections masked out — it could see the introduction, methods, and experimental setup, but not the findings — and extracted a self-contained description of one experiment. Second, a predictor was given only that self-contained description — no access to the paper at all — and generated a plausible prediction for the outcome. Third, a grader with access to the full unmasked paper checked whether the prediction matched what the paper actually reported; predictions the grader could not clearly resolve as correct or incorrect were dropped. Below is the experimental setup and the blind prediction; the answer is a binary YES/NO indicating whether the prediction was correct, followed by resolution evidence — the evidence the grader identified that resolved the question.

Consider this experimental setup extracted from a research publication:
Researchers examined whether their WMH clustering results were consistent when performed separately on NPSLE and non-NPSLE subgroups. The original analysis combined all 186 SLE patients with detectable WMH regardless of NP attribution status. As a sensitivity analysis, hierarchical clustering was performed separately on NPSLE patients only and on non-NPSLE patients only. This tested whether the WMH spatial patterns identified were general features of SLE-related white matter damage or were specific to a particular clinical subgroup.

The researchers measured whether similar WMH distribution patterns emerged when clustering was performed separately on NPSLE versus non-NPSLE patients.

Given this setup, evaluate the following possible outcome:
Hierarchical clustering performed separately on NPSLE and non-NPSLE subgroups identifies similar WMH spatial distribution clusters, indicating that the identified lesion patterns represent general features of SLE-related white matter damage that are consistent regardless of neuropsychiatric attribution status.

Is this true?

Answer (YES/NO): YES